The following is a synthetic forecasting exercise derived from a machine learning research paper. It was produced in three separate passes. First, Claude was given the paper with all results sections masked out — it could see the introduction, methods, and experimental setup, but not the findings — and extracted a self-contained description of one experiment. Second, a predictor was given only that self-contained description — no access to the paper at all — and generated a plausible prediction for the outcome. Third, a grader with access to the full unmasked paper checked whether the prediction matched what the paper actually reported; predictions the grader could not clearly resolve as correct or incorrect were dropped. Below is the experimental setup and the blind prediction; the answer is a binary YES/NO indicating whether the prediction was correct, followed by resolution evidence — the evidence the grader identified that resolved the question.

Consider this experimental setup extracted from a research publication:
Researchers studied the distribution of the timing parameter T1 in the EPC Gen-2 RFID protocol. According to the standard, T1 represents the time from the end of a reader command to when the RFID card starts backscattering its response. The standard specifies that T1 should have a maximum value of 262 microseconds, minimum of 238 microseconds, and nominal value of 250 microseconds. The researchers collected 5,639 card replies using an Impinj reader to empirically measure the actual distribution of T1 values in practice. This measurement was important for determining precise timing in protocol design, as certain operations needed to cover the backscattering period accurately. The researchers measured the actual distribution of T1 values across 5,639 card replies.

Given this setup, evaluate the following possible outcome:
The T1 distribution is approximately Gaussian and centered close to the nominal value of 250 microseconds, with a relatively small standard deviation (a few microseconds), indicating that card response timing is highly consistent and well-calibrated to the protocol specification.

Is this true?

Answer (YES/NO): NO